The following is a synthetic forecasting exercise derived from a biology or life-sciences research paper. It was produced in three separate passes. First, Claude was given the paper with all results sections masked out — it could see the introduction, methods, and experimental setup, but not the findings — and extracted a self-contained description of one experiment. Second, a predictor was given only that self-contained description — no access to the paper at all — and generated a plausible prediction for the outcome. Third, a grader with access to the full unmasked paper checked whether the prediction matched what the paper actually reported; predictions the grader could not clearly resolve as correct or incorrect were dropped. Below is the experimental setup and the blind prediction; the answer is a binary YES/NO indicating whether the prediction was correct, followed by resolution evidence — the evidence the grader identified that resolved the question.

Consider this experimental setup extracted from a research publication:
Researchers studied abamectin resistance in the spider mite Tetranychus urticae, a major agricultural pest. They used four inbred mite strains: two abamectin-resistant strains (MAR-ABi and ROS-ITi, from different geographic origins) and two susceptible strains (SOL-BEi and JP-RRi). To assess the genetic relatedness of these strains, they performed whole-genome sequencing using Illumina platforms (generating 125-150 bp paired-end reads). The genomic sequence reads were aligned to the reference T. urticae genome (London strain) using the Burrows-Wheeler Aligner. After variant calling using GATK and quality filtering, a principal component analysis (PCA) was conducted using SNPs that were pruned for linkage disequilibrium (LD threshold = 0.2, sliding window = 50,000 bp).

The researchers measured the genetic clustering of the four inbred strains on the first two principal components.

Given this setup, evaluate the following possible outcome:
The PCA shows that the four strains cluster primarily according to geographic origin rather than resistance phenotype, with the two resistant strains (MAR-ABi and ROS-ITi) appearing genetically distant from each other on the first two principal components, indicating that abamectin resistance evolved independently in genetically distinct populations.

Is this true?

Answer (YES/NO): NO